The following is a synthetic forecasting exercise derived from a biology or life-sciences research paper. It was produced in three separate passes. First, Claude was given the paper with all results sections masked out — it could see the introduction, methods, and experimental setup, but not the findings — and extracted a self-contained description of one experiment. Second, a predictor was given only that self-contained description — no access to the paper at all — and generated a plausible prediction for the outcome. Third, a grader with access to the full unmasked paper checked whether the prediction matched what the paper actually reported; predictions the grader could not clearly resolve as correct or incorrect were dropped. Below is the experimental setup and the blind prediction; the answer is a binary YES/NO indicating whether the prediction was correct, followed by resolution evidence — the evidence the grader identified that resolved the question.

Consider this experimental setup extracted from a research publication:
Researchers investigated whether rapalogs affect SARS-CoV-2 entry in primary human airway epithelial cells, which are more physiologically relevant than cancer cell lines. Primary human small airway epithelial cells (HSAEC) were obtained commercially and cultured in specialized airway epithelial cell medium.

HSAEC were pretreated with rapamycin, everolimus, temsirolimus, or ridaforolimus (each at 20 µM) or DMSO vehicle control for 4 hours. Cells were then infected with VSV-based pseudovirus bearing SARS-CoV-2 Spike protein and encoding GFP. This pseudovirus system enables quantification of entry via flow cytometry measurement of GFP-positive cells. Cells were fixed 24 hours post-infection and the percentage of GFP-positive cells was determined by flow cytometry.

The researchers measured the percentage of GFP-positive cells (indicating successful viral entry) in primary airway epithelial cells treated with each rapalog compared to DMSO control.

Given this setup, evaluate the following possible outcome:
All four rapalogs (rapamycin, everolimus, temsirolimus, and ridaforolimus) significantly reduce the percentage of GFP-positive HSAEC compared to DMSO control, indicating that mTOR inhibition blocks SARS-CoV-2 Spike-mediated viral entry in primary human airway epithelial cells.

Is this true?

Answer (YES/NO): NO